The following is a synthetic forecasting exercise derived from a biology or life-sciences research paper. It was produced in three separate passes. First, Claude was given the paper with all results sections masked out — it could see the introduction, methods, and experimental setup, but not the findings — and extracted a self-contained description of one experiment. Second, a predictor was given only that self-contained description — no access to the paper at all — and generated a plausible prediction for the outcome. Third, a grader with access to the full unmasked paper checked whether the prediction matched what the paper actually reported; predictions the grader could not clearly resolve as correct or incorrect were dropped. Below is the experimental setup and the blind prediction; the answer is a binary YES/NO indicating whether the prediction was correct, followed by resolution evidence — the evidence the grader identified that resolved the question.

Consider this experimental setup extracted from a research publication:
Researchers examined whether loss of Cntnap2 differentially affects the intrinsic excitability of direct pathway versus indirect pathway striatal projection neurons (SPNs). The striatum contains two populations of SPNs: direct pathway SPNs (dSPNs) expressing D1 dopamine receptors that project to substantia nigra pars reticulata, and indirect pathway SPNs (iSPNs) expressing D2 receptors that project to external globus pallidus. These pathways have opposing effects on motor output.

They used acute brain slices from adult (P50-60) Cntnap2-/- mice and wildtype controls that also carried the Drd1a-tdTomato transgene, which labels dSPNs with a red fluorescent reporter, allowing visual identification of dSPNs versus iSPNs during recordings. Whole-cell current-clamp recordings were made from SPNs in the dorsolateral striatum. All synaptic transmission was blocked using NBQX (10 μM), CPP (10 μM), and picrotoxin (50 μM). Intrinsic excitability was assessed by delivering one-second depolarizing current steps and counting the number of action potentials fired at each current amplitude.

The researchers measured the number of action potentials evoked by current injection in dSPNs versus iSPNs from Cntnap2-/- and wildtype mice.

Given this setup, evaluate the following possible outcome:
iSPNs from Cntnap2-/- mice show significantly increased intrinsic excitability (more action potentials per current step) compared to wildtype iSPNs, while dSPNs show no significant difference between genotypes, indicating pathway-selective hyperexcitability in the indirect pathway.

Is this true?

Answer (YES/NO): NO